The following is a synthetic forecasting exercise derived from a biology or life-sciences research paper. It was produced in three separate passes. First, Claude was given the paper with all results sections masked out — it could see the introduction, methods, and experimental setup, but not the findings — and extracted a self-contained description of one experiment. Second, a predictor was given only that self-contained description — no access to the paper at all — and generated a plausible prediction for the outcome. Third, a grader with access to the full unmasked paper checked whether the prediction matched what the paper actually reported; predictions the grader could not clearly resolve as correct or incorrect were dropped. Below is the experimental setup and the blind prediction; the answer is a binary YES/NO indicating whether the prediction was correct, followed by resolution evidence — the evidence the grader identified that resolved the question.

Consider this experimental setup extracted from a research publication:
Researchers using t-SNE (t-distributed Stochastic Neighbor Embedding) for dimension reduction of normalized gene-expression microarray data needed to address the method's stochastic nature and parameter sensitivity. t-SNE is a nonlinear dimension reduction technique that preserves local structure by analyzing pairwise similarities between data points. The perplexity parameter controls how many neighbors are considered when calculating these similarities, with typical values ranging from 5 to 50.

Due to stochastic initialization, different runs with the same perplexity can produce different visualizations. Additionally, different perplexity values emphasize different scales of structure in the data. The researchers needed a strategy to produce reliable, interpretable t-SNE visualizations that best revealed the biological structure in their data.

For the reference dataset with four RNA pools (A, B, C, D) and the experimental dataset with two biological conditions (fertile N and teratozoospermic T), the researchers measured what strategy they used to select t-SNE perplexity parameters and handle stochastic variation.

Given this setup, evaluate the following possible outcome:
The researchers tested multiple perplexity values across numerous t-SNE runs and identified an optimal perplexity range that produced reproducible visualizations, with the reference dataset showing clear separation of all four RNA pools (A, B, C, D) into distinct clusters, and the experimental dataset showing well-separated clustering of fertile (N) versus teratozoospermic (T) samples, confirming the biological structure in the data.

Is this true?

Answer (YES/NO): NO